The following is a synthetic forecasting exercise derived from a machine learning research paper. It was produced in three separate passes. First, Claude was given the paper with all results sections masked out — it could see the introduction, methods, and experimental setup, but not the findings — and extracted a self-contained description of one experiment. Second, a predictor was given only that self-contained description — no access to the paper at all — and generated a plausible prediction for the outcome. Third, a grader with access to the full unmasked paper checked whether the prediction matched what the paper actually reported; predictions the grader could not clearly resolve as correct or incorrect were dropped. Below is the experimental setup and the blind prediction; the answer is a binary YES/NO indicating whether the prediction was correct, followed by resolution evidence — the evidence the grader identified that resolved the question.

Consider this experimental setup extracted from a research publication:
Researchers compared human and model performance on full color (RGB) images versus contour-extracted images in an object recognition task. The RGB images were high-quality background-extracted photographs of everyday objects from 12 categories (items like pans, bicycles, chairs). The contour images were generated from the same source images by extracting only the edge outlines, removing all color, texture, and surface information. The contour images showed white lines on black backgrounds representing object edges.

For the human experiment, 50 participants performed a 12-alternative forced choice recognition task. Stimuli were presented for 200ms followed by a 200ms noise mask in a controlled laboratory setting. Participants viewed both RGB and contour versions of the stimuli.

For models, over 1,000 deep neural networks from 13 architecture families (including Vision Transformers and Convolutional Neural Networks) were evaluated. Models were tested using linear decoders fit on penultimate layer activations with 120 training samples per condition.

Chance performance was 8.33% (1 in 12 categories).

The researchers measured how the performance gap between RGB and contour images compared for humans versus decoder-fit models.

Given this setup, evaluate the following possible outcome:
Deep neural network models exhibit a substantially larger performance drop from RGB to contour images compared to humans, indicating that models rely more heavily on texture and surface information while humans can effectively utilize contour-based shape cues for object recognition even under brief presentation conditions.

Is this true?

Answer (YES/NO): NO